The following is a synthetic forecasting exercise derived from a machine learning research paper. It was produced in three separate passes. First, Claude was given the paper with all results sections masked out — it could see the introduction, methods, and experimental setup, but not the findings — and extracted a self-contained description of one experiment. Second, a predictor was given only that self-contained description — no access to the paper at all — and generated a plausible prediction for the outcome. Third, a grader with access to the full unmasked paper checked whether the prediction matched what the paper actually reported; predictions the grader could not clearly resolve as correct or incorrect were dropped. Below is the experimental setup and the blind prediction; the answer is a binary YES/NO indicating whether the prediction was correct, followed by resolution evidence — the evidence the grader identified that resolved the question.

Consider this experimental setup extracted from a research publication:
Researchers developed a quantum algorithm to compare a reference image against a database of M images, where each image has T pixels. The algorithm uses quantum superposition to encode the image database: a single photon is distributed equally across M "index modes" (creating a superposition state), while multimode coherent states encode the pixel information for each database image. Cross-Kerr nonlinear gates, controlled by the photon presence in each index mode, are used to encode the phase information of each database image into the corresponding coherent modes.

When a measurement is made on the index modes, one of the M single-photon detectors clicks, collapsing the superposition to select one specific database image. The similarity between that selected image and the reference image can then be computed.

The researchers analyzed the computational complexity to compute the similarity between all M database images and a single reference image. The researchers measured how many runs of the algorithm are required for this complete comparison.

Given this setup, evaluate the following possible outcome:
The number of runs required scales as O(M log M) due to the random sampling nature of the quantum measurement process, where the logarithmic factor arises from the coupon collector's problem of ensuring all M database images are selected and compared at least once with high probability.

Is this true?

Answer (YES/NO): NO